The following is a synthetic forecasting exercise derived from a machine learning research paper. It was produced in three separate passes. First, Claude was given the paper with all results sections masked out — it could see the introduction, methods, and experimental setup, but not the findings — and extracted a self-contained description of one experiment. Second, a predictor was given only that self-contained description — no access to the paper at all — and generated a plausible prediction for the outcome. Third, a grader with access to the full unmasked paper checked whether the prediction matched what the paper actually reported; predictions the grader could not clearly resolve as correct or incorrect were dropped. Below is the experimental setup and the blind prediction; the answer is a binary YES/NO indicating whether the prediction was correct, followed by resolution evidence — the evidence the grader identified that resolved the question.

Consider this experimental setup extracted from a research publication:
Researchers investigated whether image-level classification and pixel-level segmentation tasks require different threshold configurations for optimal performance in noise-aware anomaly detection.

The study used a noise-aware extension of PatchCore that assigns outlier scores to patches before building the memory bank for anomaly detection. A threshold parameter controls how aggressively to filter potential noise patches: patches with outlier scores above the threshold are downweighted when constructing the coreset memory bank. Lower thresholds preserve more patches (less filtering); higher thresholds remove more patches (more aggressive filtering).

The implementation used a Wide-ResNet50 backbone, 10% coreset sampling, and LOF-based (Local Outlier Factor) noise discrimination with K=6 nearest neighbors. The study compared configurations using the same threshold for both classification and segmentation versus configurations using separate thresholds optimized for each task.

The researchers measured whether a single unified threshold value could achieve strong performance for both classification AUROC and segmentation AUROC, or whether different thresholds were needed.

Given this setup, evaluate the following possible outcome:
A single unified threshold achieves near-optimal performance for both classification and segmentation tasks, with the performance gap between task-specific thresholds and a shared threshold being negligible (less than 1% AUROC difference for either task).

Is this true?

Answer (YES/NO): NO